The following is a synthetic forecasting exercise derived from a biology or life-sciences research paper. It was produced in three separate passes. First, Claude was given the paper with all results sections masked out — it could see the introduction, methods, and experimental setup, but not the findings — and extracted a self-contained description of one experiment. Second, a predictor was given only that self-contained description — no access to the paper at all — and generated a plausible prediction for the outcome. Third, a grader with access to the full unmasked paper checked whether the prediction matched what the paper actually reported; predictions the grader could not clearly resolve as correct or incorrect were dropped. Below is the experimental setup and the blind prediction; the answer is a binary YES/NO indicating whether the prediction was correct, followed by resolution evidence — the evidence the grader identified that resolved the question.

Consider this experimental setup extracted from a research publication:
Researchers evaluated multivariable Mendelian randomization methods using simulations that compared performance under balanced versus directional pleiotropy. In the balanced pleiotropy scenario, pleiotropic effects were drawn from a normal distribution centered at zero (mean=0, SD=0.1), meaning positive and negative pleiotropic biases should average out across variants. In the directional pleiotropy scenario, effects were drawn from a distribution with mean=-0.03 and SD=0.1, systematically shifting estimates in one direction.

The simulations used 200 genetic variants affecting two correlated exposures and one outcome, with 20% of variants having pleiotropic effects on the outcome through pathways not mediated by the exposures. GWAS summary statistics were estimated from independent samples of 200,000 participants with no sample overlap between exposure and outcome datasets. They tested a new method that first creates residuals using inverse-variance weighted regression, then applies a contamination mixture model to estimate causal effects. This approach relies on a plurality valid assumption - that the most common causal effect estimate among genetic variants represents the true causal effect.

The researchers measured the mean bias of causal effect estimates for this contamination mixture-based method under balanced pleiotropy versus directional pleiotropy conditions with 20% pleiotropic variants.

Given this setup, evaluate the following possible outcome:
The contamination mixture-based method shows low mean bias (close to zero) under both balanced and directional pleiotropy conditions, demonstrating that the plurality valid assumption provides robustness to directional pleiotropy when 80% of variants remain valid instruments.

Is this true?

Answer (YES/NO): NO